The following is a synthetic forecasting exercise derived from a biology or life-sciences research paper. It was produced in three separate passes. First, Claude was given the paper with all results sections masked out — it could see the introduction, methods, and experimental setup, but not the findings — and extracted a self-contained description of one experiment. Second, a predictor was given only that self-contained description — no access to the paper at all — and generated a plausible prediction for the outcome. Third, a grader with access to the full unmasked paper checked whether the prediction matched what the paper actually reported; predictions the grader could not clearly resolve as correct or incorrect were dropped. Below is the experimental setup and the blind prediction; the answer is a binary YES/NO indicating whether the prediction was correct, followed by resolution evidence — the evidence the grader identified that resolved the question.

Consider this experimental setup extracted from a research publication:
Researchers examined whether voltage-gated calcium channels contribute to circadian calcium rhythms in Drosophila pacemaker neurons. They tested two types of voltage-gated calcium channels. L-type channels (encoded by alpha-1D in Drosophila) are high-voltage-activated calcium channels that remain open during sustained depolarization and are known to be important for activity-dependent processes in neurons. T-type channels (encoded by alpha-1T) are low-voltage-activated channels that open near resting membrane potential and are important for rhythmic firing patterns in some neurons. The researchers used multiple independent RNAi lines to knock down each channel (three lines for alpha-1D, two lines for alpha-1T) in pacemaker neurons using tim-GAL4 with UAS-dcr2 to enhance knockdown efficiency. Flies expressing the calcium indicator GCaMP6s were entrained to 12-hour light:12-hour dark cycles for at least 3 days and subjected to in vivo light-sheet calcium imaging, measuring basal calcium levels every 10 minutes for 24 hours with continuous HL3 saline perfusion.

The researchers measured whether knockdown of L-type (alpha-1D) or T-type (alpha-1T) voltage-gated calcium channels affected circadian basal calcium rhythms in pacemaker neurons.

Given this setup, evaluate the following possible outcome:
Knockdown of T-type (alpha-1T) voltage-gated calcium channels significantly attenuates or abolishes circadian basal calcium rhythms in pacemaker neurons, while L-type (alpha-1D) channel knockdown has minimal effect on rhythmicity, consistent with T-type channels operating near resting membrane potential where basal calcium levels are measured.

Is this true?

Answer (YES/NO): NO